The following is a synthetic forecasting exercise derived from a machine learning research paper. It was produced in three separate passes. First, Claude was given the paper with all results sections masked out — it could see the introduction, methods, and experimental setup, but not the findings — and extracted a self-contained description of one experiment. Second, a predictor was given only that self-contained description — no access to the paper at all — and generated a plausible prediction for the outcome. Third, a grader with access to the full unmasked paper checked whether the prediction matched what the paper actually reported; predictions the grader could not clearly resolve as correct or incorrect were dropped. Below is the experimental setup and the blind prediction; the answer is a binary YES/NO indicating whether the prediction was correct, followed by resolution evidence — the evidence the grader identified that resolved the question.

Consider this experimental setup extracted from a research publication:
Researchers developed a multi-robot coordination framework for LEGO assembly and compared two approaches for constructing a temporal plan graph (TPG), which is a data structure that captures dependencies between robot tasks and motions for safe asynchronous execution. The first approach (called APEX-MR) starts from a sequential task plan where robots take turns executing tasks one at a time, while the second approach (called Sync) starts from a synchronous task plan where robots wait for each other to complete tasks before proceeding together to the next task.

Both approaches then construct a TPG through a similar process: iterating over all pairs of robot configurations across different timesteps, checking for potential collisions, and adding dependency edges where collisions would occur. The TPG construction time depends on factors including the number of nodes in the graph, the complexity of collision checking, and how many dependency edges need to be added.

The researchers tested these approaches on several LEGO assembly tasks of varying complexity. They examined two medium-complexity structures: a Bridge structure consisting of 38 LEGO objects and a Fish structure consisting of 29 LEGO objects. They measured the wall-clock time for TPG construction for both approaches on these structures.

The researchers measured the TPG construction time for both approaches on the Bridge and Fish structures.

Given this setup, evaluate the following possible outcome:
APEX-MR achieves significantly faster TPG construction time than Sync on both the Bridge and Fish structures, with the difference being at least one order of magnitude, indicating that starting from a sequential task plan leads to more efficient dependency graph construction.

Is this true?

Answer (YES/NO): NO